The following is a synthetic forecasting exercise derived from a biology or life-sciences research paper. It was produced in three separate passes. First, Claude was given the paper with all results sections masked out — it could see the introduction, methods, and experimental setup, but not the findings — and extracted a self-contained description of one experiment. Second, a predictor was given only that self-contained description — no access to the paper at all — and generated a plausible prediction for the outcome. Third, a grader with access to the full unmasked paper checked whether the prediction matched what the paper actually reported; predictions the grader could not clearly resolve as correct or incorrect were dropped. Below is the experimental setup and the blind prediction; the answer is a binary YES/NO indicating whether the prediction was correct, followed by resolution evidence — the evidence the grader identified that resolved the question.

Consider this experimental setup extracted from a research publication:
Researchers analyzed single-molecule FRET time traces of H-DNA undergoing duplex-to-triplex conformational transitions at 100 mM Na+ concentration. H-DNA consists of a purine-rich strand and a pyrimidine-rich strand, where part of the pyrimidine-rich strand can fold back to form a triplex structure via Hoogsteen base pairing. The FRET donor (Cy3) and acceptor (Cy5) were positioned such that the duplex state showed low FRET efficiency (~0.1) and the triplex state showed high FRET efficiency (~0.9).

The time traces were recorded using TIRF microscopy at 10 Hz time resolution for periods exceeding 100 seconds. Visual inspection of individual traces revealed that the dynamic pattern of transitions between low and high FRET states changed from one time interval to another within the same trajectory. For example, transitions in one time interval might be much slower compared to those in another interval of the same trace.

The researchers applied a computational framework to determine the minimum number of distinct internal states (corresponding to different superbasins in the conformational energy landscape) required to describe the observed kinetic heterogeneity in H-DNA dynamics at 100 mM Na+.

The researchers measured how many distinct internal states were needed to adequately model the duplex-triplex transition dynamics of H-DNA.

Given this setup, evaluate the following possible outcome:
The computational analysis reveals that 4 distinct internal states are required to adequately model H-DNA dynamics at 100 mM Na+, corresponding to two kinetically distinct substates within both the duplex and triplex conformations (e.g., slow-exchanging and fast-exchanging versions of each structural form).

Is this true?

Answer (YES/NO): NO